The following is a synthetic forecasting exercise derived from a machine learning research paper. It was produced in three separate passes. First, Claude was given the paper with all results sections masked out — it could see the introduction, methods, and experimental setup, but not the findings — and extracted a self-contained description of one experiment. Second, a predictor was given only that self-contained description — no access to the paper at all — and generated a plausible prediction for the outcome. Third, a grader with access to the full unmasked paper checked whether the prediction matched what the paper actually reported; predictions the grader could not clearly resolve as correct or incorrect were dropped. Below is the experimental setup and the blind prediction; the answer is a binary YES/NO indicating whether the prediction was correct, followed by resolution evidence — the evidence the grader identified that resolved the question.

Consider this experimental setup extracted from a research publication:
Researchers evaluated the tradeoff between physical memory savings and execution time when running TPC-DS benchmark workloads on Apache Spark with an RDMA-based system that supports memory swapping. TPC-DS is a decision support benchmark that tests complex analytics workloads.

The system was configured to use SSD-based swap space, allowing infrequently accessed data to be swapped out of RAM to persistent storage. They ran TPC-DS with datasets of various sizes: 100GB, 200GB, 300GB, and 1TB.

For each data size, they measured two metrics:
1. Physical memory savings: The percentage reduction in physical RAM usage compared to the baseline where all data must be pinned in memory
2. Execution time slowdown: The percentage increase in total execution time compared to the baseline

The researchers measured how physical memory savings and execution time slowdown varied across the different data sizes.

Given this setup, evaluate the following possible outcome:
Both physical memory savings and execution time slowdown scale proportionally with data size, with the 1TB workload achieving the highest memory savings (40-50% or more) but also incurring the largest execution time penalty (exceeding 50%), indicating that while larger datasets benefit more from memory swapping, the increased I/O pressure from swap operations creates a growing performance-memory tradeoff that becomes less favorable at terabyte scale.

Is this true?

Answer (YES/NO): NO